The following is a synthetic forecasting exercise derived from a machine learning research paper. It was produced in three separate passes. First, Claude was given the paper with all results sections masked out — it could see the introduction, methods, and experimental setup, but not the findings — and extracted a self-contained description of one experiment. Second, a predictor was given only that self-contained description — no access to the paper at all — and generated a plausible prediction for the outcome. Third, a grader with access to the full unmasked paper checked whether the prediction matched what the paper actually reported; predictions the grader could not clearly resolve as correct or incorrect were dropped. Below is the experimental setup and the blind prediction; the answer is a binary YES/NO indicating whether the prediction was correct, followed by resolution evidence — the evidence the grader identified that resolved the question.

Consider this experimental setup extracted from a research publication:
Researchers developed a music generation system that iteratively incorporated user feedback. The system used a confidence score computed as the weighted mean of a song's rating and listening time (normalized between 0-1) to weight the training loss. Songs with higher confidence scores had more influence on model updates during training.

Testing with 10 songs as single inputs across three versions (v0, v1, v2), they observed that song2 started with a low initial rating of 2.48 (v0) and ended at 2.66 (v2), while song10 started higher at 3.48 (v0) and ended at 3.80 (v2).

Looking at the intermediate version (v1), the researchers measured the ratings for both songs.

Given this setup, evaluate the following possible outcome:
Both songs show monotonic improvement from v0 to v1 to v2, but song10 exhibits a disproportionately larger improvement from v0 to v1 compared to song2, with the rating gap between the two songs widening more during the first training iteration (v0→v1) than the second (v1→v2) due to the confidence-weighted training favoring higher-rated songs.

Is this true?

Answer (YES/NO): NO